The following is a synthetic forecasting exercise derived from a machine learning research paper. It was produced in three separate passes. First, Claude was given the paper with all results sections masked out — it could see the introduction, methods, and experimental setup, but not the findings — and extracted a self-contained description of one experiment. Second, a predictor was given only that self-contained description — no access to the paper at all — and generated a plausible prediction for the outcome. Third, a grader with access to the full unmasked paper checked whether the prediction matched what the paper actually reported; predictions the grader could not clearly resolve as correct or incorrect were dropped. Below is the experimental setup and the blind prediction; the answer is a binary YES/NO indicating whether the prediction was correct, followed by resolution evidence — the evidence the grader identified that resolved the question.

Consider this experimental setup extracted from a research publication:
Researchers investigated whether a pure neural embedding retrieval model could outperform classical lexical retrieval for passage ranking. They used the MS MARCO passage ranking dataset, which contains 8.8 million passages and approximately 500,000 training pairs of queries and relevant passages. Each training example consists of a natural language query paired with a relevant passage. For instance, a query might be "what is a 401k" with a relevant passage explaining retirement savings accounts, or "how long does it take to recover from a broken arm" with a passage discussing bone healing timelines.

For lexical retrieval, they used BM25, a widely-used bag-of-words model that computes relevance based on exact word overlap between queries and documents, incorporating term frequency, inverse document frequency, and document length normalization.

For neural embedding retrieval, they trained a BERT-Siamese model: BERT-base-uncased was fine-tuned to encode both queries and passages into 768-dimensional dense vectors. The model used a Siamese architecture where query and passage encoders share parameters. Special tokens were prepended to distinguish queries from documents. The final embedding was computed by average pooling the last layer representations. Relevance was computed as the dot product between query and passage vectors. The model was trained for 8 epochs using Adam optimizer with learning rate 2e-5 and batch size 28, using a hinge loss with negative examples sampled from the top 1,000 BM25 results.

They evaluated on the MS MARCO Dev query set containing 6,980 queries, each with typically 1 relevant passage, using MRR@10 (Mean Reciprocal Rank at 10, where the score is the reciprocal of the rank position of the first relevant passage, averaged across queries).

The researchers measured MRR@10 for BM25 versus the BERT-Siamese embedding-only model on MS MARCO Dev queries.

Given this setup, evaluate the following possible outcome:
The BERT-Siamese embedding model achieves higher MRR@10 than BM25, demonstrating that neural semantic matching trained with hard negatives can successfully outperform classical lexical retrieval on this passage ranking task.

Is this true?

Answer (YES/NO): YES